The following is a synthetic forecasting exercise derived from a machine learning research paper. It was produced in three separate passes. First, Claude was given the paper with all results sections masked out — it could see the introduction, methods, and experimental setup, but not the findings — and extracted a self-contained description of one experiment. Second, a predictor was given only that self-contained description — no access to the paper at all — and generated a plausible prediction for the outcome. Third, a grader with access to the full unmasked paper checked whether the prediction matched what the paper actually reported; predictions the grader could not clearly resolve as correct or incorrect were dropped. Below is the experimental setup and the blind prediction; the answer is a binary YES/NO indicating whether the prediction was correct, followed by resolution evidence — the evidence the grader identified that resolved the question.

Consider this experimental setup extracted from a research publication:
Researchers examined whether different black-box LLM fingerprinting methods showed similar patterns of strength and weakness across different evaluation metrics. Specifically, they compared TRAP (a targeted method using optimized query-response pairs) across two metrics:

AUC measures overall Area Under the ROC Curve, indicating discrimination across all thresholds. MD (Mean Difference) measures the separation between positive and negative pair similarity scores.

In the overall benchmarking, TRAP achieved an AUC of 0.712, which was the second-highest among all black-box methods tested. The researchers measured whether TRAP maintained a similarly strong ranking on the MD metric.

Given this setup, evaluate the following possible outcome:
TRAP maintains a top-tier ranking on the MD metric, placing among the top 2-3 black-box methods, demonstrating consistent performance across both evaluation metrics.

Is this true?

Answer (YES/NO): YES